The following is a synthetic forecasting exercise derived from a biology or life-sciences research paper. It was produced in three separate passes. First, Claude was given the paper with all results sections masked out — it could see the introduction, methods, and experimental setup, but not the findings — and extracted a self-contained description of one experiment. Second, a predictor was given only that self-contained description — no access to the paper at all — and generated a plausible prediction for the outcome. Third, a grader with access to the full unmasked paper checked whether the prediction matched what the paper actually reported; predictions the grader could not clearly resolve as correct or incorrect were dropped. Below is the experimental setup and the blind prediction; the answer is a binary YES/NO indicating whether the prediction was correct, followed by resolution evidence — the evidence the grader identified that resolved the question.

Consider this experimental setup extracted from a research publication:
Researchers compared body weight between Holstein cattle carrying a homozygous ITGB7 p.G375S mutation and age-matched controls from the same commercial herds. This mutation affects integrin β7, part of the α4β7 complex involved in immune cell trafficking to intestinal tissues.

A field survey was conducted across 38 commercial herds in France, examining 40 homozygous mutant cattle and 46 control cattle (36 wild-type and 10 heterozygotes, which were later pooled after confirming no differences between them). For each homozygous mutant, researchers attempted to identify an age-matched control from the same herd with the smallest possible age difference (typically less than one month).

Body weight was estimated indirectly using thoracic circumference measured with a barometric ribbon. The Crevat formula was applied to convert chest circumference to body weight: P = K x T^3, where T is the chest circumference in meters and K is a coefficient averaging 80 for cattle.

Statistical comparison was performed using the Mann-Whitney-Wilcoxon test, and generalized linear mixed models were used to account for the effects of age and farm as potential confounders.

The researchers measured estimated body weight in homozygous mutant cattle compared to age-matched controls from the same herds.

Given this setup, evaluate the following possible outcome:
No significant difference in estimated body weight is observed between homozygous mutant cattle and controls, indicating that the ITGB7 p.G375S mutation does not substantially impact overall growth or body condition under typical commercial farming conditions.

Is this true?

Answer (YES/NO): NO